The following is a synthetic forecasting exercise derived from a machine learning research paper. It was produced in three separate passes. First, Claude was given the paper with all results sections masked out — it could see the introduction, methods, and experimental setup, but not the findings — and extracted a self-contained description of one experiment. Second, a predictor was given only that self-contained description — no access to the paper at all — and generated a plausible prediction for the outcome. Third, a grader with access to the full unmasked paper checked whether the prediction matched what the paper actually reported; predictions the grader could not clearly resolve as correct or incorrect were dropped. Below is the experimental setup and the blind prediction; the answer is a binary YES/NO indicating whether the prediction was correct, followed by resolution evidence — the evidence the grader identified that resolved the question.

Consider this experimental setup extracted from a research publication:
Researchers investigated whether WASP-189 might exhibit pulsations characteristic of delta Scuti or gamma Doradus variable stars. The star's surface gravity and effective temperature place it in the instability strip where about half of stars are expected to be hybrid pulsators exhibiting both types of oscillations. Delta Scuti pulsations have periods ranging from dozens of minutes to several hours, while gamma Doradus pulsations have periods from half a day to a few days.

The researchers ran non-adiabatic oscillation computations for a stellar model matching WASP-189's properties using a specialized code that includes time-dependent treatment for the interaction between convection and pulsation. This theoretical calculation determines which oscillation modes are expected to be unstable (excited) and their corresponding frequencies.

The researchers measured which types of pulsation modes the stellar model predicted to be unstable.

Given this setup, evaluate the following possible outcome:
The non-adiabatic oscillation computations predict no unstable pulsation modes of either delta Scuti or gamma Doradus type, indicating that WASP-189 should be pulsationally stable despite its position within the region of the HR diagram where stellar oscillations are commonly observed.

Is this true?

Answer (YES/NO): NO